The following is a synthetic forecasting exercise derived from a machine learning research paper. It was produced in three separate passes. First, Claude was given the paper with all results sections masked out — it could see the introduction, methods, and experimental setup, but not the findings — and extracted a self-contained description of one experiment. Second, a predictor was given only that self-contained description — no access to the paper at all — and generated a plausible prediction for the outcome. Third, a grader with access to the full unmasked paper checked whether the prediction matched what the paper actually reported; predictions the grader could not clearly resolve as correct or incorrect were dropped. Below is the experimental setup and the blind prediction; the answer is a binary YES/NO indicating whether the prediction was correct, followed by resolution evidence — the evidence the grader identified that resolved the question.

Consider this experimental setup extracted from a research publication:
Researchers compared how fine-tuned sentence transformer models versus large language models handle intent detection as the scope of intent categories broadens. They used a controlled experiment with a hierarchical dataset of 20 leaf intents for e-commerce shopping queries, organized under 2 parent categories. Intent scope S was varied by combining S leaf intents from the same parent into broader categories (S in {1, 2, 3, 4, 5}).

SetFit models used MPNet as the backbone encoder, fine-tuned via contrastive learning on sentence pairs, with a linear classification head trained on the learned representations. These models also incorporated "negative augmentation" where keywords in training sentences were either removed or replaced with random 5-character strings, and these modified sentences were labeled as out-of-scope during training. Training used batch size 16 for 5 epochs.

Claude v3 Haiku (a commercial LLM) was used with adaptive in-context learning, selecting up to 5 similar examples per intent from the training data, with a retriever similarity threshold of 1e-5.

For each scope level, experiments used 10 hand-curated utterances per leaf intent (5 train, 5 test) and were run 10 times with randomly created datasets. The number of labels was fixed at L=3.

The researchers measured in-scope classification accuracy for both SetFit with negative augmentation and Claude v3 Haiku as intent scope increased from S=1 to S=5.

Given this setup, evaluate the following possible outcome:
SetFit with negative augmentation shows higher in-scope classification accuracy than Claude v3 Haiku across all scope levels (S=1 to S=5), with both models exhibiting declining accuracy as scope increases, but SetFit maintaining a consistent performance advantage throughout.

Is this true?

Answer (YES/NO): NO